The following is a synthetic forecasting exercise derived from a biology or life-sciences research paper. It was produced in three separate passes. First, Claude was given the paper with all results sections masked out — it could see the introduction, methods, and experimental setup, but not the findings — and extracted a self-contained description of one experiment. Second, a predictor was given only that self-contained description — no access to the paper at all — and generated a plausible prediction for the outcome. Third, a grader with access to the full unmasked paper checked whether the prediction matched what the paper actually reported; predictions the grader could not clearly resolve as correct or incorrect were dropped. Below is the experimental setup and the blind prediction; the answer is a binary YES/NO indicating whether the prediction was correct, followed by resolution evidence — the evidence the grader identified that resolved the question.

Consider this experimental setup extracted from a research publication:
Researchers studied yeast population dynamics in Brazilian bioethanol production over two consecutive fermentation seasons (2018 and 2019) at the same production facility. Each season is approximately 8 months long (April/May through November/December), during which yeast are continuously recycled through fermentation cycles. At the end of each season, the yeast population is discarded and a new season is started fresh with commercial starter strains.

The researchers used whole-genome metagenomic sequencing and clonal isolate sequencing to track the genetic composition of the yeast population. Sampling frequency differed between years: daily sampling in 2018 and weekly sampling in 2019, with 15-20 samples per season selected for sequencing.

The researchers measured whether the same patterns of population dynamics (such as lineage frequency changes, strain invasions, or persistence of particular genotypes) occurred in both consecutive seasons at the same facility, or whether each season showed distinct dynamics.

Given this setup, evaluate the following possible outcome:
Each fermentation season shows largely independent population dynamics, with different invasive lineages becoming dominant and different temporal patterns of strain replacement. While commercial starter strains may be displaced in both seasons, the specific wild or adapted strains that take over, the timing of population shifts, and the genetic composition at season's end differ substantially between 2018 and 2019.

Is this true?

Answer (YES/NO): NO